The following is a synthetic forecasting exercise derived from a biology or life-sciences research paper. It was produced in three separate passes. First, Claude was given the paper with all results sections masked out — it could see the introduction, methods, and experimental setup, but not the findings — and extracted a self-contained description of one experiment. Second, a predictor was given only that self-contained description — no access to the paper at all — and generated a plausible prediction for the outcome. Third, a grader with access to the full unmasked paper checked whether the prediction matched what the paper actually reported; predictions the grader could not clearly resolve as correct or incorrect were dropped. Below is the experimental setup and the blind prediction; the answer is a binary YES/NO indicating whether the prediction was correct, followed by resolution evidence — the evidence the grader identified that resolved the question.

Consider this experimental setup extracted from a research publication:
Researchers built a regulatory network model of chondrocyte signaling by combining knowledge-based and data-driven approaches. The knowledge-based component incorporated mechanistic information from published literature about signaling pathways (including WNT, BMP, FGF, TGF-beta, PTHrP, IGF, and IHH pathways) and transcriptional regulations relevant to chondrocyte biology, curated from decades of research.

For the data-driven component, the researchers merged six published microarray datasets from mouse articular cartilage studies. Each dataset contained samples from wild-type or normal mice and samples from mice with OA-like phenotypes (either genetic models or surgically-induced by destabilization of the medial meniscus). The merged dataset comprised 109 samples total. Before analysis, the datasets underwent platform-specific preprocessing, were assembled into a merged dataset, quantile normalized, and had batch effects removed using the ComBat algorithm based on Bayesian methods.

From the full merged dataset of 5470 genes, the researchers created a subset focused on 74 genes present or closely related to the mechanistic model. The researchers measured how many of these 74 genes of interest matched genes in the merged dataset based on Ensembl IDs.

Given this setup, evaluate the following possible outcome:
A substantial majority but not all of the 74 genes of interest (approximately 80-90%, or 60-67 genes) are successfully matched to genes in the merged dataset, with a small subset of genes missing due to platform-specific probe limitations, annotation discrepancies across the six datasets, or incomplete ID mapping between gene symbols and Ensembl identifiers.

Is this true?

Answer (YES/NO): NO